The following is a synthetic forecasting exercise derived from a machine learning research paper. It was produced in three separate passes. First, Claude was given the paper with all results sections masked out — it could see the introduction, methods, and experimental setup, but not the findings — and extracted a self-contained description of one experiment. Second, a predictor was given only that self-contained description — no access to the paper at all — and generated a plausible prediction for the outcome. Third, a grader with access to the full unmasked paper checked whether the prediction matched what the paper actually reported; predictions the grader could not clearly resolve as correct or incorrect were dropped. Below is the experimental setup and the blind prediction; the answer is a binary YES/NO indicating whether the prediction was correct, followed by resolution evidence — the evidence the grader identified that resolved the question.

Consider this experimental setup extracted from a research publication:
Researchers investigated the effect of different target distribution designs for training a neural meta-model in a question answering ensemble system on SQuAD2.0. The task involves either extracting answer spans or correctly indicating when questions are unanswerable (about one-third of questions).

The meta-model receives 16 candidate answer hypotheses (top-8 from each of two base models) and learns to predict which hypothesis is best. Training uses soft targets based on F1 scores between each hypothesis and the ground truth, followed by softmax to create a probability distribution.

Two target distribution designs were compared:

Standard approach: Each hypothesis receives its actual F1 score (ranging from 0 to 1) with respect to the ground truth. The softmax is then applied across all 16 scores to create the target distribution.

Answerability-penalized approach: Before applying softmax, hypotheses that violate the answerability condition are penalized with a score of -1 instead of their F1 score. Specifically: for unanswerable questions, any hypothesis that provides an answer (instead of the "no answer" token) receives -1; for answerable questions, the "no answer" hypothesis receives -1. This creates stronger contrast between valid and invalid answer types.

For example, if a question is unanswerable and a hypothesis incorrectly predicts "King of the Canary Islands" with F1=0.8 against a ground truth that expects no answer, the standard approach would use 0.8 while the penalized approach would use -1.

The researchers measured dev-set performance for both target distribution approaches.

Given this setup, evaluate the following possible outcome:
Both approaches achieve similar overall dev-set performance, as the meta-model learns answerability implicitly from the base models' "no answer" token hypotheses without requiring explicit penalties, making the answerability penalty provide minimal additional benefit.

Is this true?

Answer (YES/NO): NO